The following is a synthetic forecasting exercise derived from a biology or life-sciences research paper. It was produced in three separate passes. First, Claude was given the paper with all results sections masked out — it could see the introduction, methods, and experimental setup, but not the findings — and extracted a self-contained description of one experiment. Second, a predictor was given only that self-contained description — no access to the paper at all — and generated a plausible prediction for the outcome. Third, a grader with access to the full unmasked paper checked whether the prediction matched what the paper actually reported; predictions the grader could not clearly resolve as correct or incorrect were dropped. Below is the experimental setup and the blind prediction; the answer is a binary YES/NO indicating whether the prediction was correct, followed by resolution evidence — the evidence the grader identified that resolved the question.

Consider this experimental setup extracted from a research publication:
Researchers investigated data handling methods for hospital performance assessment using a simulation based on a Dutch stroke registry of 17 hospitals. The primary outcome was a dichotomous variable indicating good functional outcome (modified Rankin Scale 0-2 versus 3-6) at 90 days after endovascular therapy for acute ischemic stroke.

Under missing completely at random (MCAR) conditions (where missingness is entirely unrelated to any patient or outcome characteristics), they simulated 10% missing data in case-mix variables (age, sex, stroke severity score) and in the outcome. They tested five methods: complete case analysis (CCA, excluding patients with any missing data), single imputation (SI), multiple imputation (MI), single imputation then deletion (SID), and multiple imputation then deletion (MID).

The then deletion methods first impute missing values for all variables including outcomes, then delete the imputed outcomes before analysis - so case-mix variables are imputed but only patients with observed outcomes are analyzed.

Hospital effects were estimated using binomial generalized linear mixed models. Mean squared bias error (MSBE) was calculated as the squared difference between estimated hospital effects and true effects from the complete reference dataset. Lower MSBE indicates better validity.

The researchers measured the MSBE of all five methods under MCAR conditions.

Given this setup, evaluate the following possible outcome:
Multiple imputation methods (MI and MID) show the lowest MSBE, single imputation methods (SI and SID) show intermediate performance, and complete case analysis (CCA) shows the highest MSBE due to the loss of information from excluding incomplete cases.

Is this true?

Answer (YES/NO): NO